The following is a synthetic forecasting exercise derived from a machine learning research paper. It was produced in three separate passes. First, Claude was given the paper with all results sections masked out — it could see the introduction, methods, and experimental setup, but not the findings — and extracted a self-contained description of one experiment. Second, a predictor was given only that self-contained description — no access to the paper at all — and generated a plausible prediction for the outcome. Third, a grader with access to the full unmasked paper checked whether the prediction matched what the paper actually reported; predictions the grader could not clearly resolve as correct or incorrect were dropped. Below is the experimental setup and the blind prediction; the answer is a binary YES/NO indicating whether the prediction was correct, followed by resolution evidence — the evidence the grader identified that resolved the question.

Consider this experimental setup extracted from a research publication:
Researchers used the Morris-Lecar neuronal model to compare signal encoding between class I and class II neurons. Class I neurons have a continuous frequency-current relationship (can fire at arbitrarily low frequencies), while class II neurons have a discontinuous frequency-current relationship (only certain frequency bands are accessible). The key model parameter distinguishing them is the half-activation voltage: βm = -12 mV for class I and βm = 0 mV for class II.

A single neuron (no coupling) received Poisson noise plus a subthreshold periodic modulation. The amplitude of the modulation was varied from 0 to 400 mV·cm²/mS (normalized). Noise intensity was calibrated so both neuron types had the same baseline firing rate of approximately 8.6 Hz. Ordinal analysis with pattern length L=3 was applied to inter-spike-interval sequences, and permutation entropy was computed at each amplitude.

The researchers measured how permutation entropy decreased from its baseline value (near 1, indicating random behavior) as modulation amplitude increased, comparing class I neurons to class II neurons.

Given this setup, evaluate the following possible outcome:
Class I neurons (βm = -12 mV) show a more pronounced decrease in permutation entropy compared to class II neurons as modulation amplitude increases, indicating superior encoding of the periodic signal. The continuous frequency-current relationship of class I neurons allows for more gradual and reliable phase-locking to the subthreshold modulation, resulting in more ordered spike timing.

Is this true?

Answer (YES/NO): NO